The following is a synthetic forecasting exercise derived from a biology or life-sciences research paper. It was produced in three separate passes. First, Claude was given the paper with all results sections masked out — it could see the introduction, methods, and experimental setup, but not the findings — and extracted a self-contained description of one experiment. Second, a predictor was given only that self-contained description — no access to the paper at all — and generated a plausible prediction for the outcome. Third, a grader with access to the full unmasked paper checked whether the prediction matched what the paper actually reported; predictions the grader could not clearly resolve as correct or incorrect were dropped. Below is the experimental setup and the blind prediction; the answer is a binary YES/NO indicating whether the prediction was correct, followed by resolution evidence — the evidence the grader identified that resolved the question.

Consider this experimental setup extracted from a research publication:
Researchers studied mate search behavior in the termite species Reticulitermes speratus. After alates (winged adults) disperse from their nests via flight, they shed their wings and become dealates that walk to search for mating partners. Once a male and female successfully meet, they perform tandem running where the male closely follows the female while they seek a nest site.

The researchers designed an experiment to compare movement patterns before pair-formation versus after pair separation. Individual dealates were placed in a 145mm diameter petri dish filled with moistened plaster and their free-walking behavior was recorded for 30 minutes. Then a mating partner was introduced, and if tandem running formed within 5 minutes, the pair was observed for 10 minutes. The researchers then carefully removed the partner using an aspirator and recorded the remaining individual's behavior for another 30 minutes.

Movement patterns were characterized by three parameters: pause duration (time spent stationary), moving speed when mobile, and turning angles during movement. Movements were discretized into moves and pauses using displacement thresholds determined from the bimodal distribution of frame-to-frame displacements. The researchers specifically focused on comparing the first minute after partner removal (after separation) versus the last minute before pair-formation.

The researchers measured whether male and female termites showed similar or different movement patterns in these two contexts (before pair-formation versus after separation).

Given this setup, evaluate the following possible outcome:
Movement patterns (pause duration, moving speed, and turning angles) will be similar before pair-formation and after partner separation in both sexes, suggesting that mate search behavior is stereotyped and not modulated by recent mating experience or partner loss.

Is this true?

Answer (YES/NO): NO